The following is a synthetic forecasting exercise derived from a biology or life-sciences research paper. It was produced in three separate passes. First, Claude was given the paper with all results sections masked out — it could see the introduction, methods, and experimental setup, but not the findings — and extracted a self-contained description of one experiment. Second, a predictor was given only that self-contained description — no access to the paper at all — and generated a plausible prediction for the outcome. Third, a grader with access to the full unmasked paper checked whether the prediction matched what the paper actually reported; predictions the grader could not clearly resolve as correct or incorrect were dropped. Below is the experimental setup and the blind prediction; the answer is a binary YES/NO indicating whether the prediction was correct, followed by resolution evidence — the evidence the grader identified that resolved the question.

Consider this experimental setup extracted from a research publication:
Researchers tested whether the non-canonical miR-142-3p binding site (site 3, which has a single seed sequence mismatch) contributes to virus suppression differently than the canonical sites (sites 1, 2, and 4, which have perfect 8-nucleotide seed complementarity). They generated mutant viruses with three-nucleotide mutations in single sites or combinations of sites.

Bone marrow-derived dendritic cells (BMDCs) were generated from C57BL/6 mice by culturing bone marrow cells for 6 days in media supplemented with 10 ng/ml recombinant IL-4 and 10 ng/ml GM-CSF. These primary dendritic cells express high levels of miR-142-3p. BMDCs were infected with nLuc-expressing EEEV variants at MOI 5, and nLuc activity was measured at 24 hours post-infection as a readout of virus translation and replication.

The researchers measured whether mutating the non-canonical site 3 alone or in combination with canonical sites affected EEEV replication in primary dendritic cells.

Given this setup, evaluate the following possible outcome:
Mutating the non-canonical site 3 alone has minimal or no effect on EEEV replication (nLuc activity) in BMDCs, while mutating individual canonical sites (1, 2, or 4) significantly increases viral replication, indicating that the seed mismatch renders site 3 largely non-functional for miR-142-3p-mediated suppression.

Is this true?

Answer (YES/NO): NO